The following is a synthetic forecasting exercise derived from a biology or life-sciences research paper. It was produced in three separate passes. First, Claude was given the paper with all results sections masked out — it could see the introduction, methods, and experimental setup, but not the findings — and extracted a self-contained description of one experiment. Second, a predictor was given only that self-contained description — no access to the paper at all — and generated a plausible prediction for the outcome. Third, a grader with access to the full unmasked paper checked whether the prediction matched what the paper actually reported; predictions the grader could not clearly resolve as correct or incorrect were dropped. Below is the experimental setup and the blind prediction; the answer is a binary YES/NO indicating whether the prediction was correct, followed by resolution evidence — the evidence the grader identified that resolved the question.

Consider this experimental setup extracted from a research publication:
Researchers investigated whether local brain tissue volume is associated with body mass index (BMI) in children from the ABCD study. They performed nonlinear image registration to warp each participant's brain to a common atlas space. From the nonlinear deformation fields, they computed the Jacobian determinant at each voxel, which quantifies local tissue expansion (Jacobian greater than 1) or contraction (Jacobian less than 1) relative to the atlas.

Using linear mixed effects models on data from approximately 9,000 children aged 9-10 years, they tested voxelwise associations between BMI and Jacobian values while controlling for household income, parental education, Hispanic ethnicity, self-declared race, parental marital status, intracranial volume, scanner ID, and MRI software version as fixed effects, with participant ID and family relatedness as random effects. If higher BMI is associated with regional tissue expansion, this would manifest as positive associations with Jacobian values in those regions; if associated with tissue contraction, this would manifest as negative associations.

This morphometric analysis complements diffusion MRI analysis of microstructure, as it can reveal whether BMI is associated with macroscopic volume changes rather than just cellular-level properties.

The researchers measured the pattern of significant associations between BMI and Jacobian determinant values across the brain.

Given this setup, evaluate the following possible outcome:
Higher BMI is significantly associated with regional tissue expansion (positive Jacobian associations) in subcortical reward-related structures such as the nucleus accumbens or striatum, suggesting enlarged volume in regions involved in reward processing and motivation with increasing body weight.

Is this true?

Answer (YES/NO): NO